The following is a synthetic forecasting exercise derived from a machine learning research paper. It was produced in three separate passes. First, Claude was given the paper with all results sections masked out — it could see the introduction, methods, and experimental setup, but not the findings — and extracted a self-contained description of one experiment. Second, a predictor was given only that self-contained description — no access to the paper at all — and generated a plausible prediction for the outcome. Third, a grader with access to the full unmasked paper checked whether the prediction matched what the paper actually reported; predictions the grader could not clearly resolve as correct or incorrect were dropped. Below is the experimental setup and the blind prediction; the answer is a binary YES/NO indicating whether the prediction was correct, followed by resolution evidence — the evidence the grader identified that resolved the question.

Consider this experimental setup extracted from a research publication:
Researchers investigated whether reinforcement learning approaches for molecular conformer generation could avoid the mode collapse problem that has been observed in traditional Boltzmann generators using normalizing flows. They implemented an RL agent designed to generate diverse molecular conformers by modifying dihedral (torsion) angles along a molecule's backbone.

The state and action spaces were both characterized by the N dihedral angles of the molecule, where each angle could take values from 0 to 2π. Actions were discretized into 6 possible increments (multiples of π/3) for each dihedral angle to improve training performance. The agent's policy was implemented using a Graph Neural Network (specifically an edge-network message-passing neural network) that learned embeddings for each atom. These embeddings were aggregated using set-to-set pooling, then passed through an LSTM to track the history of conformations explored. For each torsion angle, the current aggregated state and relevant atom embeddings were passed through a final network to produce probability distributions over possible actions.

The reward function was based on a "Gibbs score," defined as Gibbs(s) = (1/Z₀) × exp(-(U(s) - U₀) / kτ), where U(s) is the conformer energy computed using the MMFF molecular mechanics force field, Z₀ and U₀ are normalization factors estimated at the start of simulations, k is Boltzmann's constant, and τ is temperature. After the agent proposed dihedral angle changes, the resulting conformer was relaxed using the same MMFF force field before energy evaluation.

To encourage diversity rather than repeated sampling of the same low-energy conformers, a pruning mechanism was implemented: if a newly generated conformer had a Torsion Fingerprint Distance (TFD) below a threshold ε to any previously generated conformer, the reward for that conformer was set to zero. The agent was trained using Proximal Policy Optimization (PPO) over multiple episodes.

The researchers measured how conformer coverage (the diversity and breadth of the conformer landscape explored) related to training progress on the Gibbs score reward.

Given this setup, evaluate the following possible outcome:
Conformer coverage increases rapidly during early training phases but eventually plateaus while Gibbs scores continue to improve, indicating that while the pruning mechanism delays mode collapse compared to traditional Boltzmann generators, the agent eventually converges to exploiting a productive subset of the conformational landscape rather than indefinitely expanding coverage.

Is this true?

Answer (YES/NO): NO